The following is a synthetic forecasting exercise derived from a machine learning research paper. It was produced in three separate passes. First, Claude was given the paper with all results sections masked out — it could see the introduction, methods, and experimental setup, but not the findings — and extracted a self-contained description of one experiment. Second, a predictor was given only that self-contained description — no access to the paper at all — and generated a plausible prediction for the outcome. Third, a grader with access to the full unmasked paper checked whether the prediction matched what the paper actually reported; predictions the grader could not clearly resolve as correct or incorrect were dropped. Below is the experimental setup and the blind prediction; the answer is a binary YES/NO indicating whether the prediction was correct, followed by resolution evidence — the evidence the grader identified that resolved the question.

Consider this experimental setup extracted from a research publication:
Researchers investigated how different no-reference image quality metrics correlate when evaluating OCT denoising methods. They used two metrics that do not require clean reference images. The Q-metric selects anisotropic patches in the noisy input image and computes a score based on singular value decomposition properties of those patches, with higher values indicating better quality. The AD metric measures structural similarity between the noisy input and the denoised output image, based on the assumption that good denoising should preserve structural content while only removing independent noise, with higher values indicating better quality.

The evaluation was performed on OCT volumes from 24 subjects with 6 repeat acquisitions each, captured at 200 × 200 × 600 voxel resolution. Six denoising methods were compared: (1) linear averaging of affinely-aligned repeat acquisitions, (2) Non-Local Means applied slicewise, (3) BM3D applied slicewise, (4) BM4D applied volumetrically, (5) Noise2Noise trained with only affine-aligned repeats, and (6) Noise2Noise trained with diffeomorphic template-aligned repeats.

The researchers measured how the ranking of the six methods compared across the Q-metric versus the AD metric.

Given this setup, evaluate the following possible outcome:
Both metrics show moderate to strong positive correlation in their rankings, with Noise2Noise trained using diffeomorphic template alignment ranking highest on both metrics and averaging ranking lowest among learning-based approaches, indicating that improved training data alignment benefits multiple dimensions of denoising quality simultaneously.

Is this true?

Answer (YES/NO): NO